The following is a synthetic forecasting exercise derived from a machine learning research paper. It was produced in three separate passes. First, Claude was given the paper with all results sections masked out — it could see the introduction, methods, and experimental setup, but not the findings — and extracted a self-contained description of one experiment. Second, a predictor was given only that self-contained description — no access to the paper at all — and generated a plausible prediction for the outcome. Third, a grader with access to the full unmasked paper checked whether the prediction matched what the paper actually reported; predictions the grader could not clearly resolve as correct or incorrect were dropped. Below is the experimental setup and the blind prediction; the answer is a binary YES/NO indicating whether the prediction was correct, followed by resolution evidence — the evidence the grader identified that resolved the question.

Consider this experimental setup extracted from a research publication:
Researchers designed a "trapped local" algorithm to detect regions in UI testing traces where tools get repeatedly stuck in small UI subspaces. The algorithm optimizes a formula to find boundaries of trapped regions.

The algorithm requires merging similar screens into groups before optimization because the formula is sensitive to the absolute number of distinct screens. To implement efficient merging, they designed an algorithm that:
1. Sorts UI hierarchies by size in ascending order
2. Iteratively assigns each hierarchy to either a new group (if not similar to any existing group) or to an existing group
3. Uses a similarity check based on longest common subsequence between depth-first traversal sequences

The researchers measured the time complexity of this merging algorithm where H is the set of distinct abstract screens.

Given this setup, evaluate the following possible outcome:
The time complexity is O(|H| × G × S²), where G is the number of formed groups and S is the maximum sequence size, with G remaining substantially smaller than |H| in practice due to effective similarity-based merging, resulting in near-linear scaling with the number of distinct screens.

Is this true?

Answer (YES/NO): NO